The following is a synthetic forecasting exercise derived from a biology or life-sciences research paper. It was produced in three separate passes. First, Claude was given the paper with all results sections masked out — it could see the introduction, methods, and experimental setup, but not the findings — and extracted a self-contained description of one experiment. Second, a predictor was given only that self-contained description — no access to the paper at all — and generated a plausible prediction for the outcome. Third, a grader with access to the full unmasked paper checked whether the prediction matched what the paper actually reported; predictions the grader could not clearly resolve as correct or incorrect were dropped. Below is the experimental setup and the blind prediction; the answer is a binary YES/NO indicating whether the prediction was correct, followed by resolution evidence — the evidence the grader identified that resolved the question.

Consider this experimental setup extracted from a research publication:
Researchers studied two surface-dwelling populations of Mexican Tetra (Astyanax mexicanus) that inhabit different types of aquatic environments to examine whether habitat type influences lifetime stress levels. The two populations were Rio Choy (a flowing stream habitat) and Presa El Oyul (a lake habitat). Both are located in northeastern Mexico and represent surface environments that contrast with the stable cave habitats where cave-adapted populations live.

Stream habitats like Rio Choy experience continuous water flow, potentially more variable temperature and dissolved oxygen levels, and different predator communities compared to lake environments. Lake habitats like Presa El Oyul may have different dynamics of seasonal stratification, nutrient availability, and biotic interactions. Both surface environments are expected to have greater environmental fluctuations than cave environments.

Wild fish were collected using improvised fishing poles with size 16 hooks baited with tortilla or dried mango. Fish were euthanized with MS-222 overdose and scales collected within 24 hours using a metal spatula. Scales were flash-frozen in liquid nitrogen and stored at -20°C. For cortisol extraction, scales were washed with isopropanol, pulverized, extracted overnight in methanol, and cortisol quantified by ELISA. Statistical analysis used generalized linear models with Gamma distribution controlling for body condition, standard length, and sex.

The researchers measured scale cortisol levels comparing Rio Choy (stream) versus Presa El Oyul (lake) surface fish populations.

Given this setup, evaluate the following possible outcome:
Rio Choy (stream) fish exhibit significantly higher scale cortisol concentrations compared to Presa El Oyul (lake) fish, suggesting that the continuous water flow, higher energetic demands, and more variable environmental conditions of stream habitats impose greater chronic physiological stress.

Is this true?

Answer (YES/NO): NO